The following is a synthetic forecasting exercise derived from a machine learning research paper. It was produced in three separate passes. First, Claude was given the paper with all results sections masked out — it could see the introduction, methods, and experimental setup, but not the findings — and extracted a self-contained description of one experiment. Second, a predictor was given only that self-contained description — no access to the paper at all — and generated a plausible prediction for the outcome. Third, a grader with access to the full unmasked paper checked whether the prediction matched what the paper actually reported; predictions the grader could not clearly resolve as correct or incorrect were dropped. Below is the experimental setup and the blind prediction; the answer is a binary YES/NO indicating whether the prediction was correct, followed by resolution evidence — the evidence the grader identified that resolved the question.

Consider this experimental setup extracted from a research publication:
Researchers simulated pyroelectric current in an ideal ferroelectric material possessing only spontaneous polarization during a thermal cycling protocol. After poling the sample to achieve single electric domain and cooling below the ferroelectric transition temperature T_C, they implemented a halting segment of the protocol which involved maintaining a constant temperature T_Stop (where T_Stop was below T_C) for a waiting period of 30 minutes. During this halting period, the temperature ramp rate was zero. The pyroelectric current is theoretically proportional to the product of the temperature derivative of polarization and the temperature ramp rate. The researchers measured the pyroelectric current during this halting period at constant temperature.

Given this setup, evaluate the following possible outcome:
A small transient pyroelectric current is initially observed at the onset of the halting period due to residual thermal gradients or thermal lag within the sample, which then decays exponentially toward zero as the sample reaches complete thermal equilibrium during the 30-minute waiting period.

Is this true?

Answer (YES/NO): NO